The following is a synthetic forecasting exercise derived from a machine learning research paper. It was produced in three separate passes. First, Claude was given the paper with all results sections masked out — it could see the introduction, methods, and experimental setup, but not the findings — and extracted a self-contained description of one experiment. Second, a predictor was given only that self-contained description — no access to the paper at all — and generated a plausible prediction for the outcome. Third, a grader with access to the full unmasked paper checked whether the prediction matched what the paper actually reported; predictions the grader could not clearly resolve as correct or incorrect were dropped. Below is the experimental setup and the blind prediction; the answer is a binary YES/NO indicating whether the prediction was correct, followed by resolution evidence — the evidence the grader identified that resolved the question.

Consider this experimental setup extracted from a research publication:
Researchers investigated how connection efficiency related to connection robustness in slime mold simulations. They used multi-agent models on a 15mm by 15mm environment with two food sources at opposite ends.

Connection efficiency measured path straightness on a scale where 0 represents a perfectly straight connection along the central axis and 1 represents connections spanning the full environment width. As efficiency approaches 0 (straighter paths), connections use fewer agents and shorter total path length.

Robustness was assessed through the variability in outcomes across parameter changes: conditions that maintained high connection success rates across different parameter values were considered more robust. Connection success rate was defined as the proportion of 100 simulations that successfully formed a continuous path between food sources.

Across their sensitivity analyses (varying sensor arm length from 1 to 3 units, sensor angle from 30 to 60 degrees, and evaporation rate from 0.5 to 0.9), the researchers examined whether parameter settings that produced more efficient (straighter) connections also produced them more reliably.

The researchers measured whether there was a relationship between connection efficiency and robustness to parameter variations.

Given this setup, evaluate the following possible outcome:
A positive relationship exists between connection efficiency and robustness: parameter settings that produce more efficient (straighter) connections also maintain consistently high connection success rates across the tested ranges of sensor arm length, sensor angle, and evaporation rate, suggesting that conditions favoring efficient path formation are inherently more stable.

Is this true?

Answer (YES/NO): NO